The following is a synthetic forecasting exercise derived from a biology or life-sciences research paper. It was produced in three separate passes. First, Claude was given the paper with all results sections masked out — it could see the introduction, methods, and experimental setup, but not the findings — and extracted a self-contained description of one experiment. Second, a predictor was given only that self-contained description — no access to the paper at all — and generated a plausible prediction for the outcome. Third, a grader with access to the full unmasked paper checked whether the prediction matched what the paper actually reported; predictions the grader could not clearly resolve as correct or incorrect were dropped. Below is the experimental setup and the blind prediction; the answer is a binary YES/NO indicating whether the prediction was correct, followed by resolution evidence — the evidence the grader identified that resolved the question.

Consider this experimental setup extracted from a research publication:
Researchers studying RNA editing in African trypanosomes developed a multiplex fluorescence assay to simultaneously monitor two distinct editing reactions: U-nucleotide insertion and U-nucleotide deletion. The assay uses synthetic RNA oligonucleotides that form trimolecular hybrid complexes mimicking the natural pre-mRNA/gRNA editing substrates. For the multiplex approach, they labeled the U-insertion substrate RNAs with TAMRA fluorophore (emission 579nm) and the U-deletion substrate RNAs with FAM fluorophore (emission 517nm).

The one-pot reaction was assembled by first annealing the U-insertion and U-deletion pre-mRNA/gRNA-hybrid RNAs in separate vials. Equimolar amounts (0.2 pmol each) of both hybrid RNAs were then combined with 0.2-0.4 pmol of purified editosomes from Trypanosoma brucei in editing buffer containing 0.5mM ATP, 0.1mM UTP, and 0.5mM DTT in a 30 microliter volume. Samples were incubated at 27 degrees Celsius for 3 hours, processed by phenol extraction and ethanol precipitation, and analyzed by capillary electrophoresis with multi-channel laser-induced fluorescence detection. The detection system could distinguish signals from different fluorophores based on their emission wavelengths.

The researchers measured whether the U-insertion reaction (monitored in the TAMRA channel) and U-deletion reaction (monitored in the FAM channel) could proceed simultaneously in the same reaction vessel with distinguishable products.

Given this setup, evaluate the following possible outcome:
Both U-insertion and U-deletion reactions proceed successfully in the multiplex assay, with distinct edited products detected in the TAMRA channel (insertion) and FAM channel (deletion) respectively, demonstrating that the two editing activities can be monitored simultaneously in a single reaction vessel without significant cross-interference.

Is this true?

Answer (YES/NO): YES